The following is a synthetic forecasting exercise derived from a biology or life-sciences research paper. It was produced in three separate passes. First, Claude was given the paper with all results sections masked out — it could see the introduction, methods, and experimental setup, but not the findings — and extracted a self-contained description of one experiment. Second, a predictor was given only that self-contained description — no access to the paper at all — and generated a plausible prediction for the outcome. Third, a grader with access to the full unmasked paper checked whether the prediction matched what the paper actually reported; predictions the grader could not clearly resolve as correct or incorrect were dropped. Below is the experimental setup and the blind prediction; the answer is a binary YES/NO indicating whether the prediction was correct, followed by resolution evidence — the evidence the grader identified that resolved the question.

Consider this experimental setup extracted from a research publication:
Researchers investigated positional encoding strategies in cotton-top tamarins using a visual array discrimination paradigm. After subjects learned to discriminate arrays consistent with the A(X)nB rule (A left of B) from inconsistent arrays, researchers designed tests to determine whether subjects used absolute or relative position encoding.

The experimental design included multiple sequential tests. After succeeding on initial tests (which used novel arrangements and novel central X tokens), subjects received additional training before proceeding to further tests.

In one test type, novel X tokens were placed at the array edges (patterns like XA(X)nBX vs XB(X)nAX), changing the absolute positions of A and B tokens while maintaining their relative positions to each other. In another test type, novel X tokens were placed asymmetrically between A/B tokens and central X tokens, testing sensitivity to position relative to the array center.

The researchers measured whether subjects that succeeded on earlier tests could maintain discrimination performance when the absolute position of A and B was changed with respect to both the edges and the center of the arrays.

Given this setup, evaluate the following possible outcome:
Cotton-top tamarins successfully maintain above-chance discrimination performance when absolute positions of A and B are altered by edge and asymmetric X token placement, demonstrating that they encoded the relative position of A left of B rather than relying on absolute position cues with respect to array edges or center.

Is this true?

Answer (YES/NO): YES